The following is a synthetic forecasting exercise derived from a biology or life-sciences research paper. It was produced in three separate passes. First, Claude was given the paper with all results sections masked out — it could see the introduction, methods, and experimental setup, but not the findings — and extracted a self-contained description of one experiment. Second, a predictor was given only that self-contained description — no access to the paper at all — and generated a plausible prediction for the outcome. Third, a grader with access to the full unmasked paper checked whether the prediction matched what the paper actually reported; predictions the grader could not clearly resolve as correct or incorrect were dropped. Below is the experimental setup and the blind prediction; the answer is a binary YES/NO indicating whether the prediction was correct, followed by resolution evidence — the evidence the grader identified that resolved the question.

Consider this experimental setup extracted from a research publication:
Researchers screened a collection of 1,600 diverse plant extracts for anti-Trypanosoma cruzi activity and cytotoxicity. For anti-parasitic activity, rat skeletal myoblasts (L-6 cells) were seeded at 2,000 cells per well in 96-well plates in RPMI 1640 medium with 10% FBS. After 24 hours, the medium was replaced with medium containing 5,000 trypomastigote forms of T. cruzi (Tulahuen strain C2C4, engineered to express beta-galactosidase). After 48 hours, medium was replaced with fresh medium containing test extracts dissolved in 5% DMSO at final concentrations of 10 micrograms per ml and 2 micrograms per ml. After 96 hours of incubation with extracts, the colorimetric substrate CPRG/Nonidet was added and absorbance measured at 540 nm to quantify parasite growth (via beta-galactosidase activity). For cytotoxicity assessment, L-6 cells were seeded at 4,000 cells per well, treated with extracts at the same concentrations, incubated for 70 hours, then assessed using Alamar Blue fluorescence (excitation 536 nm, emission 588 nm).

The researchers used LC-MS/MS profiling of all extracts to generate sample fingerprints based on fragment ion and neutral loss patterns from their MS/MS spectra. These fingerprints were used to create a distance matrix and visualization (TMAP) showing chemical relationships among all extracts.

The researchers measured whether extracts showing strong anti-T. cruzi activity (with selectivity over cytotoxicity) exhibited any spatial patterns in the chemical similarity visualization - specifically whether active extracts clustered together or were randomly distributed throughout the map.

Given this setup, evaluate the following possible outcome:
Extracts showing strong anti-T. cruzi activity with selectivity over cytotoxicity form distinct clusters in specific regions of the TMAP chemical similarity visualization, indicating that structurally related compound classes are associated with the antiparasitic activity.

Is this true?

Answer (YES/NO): YES